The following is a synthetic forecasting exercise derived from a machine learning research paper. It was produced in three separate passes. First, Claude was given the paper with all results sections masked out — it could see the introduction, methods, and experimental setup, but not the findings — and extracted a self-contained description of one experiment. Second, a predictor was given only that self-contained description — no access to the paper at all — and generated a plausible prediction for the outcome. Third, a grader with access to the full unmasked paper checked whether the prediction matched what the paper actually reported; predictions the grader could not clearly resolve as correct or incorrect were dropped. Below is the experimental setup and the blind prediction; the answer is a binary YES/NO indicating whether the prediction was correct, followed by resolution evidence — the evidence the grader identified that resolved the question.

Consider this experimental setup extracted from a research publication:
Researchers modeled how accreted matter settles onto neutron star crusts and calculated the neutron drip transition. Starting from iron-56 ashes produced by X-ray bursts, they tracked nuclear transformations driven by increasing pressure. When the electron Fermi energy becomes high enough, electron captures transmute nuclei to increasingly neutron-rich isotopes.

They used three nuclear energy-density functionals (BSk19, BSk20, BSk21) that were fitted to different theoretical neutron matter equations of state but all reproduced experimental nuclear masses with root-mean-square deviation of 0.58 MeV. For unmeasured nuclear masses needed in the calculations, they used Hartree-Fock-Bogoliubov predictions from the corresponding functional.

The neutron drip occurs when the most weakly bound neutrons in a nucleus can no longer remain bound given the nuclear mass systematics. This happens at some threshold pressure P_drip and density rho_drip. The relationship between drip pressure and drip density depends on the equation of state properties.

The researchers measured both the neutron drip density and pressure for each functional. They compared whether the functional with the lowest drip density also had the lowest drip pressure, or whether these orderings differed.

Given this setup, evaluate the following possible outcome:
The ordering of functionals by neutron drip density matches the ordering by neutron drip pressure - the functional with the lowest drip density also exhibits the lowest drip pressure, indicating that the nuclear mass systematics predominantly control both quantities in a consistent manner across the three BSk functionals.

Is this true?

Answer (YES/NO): YES